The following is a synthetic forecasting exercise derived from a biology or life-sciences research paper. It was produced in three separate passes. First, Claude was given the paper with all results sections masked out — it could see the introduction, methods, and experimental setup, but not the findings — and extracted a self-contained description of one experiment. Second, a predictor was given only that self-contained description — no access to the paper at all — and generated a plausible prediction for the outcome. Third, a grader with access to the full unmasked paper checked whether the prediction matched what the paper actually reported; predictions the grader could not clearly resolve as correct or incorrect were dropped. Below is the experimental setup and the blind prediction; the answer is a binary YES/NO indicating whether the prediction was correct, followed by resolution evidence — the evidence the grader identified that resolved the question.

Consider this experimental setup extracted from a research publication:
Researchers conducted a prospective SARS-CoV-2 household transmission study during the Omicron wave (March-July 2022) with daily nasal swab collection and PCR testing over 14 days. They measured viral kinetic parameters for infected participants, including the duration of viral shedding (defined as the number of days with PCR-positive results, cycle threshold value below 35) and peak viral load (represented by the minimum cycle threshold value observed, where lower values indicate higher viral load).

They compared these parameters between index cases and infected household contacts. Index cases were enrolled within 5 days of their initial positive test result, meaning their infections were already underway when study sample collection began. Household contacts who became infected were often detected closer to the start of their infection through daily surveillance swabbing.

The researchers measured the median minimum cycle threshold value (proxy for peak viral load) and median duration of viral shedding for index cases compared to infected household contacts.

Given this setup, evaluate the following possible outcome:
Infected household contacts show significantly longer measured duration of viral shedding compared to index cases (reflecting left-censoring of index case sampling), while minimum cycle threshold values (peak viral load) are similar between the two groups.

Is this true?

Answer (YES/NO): NO